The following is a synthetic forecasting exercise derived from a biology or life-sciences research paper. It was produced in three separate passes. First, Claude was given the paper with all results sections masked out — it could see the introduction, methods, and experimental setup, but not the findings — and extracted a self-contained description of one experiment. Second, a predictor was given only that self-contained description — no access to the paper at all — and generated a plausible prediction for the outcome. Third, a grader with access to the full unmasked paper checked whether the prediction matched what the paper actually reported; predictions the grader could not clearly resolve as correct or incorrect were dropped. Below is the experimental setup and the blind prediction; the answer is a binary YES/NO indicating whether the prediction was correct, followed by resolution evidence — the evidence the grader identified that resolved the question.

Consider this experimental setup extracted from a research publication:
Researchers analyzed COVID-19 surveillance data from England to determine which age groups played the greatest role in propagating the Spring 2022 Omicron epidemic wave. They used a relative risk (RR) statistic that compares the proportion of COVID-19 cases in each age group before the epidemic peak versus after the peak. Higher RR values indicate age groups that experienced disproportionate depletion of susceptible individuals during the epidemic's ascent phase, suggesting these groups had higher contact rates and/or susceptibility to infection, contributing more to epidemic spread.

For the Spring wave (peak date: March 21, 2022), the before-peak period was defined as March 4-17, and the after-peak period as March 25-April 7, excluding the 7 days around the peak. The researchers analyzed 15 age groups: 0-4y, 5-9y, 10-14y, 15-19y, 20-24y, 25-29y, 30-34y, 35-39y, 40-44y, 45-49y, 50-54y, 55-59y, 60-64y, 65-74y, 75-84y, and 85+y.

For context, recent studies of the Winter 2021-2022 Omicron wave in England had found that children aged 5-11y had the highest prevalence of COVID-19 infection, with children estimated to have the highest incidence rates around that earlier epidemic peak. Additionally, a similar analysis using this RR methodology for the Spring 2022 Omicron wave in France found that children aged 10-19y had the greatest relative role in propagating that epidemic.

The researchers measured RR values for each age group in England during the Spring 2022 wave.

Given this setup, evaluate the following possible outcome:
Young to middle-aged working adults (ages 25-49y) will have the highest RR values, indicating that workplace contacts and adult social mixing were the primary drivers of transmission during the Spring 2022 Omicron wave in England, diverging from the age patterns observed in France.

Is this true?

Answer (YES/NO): NO